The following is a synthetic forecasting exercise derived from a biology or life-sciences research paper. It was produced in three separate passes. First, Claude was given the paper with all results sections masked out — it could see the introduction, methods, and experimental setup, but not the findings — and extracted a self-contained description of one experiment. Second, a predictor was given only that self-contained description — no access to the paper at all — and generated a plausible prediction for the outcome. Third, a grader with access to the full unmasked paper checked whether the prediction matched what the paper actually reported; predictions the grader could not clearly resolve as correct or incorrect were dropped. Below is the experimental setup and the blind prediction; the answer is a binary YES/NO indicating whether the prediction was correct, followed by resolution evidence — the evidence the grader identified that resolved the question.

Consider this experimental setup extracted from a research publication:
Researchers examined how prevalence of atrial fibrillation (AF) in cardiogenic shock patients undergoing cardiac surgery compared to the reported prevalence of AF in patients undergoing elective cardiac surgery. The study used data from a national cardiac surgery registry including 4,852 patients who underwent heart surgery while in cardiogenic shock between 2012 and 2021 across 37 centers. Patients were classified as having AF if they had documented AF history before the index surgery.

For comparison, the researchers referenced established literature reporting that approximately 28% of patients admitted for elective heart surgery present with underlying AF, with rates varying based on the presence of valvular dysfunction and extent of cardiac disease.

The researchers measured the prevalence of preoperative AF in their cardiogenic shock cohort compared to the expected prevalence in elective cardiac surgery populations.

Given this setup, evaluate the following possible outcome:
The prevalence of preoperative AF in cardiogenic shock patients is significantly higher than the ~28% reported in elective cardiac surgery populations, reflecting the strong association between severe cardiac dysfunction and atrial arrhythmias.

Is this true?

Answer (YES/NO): NO